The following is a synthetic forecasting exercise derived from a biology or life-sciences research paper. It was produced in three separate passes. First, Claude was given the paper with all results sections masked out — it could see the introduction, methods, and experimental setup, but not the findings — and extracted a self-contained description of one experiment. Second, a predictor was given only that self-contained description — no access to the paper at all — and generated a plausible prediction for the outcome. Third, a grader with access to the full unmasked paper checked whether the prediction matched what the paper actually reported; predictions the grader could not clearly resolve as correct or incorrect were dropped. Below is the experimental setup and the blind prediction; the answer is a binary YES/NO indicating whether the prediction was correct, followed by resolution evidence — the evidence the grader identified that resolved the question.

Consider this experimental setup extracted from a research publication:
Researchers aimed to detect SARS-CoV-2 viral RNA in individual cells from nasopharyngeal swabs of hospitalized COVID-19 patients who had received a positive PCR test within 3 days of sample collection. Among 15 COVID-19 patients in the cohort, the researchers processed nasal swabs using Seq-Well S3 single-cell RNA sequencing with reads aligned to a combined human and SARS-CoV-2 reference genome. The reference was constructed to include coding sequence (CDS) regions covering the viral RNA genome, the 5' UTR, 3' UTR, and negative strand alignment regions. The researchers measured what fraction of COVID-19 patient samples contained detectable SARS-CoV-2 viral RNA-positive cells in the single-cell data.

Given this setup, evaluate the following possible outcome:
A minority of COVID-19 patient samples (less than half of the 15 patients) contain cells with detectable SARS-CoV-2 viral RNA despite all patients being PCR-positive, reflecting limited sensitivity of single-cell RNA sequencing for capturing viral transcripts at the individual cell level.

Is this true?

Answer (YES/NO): NO